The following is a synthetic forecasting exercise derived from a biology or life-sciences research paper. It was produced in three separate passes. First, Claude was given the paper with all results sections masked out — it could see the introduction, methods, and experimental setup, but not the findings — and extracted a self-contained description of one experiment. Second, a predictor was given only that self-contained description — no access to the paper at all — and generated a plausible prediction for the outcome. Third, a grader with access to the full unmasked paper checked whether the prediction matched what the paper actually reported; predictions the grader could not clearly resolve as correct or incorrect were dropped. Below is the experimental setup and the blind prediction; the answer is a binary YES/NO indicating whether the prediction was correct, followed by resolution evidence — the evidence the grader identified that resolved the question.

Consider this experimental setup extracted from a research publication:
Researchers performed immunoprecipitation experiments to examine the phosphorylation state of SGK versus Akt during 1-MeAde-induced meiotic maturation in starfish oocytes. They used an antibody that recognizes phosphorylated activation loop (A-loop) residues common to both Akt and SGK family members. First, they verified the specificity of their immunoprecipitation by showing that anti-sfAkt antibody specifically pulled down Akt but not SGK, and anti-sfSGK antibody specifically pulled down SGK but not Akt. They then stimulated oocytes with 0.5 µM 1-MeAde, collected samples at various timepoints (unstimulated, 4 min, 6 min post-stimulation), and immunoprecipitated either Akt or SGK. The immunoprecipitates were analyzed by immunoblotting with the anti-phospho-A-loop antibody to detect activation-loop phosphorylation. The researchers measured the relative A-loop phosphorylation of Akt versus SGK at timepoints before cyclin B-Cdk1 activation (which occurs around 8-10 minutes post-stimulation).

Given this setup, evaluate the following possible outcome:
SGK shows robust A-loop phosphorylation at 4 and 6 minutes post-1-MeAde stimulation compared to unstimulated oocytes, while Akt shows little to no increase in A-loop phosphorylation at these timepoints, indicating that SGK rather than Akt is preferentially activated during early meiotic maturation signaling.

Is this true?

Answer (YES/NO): YES